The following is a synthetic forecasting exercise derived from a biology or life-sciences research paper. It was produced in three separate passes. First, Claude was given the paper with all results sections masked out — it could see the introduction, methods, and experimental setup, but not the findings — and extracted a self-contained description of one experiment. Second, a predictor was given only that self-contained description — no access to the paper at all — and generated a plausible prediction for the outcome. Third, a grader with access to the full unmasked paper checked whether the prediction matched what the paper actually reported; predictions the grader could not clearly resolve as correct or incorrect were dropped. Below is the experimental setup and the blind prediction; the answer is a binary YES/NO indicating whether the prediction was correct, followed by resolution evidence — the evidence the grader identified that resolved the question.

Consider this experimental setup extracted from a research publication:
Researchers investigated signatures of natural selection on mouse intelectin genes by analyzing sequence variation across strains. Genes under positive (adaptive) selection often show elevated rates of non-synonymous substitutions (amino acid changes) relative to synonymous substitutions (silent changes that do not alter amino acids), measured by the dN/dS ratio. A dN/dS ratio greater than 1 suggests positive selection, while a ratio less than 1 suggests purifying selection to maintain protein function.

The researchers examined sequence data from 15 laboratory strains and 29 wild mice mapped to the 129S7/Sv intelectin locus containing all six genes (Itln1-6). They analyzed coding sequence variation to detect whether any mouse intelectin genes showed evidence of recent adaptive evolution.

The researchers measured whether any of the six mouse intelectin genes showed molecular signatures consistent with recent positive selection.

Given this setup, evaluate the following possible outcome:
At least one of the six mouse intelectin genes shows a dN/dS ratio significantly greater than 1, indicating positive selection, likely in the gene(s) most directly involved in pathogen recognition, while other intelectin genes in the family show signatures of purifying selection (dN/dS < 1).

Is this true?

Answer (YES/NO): NO